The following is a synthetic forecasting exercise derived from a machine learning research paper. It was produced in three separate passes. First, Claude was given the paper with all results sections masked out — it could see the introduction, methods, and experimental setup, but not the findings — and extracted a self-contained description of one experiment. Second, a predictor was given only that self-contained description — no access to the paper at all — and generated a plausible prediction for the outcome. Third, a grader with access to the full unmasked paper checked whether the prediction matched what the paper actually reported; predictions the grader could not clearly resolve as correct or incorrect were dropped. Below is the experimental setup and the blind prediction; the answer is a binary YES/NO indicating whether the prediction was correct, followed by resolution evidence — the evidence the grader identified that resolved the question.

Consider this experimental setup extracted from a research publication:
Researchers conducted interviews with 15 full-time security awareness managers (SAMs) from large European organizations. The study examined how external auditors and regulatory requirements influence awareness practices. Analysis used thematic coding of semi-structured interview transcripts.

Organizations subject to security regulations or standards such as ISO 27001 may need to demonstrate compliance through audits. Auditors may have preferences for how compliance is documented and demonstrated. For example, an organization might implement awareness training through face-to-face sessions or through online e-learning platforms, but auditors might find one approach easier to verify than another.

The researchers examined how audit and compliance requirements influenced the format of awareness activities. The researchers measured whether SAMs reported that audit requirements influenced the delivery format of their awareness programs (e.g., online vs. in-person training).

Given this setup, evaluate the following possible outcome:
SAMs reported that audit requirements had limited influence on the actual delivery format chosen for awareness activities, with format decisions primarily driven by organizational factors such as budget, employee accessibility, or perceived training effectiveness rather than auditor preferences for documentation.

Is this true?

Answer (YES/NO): NO